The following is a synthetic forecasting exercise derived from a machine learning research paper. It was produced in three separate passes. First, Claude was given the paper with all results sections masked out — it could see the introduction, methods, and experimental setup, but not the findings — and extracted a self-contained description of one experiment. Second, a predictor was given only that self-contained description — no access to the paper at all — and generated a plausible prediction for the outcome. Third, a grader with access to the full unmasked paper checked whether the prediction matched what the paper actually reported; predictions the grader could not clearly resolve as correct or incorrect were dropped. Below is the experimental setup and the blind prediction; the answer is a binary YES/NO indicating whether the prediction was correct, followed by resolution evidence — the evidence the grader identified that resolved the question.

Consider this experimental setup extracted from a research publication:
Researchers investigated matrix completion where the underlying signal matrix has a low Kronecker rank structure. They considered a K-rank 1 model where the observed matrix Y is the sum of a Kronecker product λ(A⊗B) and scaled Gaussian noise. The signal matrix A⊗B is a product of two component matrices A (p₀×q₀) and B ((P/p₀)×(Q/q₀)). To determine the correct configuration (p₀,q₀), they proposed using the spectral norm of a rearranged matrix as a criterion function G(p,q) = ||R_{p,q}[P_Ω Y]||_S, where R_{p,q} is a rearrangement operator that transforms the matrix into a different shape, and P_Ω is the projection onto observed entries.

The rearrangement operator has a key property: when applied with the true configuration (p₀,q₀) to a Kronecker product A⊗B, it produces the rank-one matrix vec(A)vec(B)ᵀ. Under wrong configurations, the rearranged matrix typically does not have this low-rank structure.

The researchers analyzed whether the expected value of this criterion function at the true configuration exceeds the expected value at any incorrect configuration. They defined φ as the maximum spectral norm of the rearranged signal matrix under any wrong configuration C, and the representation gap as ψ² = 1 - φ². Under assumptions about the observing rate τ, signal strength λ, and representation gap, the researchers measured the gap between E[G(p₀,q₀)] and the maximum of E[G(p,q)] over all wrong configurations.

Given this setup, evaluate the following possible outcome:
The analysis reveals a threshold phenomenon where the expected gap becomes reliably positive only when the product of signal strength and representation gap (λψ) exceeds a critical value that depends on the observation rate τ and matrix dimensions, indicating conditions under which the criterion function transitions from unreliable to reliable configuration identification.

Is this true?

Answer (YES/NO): NO